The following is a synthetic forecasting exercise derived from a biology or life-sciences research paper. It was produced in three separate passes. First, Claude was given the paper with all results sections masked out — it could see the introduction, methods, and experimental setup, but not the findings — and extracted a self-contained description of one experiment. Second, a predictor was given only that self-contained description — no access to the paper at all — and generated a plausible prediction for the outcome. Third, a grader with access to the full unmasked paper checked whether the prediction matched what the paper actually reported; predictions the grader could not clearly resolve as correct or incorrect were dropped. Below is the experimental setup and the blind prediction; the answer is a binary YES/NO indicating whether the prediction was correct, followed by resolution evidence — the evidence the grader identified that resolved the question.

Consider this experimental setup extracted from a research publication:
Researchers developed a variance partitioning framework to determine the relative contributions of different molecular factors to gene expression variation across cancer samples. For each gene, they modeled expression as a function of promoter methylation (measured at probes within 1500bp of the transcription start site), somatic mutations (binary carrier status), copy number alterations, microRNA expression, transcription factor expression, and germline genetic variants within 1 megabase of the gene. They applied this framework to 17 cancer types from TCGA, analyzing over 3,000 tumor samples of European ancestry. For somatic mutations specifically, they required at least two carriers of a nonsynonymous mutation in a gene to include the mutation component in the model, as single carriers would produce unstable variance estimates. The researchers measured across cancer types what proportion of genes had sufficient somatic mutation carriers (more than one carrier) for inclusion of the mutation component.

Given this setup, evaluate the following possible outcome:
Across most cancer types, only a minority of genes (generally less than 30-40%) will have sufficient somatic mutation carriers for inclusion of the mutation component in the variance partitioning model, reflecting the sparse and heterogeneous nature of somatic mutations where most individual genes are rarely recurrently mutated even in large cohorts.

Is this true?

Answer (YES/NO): YES